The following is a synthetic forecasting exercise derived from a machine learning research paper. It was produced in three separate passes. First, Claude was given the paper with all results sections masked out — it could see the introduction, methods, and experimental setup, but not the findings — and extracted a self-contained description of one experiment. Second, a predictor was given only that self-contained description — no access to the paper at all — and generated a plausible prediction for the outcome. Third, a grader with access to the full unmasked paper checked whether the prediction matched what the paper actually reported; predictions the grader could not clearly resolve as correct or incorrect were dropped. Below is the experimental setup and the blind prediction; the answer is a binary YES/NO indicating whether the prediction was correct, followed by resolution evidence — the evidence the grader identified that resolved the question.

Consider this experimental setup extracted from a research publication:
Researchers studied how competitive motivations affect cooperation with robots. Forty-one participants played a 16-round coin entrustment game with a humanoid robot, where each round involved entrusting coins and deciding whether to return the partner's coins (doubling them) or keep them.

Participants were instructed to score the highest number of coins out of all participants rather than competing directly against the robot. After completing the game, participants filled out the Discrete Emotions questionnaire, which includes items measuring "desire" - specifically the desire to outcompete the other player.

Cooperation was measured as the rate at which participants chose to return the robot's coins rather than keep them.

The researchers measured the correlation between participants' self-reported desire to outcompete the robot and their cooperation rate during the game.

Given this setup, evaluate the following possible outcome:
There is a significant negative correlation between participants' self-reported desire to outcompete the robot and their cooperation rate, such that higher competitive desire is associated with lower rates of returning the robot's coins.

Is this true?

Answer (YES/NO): YES